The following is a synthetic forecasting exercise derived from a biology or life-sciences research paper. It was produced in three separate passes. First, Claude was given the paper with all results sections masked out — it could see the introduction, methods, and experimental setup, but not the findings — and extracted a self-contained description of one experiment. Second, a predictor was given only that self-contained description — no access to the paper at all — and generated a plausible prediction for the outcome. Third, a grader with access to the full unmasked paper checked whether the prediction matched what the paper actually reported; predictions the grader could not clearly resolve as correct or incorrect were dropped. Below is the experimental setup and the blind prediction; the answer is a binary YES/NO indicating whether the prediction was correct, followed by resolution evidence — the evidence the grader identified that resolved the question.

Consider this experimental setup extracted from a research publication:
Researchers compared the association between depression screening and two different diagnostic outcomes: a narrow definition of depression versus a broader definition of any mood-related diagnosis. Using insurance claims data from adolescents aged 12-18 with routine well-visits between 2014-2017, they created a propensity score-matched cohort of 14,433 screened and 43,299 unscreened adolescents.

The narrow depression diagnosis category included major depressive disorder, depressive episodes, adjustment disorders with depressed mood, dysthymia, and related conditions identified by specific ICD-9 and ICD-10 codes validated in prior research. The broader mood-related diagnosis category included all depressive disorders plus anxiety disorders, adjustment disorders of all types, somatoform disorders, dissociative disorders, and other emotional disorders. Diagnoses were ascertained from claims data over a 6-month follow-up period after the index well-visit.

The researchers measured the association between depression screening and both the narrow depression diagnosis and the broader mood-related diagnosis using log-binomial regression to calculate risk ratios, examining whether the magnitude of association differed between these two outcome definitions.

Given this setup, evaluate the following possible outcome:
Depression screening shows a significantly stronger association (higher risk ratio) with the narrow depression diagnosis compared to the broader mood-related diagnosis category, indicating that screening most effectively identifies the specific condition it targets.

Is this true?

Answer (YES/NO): NO